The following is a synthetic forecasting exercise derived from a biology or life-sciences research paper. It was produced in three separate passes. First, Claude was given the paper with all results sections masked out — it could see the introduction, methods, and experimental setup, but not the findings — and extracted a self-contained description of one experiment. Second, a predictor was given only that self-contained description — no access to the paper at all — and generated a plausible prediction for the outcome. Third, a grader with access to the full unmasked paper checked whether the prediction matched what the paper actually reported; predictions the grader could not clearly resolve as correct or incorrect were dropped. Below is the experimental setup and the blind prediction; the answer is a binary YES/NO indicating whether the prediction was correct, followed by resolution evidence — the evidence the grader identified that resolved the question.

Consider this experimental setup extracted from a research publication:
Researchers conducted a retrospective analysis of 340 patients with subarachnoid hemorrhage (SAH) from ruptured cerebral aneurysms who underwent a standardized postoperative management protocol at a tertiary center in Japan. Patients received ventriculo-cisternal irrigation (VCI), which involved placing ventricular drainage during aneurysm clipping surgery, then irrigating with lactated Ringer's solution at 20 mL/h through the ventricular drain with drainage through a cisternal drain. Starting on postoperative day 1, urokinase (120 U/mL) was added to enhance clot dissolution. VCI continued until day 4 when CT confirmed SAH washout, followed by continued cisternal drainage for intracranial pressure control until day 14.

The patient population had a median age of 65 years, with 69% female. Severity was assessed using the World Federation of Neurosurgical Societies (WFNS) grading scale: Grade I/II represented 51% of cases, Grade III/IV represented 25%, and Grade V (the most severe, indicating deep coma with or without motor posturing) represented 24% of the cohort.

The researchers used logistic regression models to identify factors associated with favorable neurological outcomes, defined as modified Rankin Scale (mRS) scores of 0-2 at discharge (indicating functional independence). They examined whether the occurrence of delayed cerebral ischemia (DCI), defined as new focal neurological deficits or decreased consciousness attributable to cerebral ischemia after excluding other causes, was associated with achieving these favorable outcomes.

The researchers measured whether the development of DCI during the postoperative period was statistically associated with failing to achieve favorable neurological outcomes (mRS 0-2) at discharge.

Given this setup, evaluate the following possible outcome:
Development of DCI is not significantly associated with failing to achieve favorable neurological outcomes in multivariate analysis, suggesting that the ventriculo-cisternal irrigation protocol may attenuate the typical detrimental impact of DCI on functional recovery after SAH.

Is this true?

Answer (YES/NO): YES